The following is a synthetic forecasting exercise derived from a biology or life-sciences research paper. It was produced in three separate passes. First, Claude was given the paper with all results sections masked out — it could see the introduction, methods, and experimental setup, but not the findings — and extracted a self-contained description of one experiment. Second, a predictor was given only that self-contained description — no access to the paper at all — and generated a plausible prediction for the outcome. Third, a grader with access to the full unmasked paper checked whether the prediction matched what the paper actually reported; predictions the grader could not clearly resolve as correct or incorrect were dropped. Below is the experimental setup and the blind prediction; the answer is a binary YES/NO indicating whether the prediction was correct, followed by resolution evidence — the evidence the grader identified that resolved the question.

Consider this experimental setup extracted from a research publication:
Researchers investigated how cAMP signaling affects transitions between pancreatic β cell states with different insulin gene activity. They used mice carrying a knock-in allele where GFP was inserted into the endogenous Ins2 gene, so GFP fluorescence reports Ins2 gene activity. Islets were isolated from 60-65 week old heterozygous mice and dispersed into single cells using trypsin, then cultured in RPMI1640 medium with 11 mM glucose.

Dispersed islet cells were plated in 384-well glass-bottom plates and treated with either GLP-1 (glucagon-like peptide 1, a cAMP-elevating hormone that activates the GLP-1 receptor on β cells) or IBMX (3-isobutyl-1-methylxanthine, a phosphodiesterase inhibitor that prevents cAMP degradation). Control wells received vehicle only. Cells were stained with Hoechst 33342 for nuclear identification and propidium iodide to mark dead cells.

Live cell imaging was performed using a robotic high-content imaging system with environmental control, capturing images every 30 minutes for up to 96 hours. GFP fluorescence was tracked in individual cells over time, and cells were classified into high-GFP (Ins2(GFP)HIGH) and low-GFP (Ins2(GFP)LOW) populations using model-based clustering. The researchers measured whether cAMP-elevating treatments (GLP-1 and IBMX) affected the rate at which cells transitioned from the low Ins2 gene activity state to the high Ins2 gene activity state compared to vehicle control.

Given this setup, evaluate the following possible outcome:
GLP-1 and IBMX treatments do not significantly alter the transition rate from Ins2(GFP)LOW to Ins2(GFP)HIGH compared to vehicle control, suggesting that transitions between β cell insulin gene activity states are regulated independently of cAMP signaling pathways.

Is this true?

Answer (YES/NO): NO